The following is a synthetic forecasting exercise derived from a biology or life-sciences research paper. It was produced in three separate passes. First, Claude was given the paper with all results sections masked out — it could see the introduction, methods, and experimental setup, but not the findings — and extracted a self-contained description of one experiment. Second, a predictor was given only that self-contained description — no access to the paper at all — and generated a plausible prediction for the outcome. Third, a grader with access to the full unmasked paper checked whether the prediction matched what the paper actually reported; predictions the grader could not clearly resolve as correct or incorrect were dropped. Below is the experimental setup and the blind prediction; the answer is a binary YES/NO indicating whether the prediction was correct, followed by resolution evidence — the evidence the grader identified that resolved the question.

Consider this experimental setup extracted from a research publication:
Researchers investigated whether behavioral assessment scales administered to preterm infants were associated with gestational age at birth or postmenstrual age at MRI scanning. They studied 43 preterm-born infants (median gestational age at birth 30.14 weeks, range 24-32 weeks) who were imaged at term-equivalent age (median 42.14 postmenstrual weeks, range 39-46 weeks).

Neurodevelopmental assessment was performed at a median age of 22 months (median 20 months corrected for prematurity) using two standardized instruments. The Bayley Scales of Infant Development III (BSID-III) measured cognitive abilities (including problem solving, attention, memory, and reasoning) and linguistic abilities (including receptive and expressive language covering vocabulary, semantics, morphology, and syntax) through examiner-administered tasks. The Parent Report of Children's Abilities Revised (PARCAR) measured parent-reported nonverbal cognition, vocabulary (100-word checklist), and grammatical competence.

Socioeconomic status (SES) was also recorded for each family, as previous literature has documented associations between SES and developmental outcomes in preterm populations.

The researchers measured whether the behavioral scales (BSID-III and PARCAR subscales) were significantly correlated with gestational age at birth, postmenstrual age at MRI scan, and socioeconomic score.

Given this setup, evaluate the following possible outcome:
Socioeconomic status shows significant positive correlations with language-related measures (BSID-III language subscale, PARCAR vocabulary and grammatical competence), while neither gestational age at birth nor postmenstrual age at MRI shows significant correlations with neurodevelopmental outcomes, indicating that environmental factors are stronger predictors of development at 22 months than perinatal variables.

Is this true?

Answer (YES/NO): NO